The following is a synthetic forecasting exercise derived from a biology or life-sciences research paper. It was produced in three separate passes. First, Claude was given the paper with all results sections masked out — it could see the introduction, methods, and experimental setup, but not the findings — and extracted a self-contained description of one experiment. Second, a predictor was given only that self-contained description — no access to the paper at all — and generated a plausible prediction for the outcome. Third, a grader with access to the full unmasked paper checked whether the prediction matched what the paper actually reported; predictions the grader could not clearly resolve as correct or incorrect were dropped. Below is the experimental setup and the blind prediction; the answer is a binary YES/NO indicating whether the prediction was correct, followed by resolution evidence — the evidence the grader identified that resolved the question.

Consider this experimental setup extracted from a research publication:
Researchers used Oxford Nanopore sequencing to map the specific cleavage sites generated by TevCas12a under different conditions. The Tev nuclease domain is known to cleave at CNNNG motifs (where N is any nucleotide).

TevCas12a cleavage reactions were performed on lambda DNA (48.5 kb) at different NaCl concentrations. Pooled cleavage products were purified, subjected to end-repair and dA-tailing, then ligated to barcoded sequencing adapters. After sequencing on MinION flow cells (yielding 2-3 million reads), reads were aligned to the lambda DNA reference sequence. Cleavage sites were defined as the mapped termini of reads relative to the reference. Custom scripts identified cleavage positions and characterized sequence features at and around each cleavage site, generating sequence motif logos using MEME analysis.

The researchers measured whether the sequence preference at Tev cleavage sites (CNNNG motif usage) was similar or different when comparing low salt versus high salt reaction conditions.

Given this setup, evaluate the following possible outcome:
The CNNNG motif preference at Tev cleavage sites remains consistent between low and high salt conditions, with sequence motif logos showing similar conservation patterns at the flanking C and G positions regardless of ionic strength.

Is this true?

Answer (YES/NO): YES